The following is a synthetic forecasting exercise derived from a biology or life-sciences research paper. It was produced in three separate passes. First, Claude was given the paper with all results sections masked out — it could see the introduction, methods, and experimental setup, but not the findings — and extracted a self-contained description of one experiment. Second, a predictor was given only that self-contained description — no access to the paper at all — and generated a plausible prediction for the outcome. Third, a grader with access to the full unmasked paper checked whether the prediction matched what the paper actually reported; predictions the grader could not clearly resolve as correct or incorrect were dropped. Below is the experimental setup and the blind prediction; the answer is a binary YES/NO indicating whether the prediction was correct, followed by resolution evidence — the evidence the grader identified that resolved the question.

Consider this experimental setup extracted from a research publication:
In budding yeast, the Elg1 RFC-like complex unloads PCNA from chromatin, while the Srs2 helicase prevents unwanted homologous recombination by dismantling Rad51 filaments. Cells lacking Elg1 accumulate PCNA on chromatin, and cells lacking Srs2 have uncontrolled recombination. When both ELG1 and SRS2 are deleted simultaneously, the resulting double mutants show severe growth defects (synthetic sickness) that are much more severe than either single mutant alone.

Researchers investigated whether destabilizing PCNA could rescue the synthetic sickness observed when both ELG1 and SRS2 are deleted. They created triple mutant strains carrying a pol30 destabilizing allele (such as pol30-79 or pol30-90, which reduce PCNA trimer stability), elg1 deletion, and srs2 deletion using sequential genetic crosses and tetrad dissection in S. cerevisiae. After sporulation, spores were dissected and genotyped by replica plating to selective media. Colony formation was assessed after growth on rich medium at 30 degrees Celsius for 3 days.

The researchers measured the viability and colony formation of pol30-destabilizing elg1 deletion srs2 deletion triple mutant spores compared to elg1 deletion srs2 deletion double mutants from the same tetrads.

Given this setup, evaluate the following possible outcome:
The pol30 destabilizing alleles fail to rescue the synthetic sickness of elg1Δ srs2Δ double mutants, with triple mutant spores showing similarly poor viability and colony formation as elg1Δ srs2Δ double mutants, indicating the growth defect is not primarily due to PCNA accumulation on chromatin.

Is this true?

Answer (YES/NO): NO